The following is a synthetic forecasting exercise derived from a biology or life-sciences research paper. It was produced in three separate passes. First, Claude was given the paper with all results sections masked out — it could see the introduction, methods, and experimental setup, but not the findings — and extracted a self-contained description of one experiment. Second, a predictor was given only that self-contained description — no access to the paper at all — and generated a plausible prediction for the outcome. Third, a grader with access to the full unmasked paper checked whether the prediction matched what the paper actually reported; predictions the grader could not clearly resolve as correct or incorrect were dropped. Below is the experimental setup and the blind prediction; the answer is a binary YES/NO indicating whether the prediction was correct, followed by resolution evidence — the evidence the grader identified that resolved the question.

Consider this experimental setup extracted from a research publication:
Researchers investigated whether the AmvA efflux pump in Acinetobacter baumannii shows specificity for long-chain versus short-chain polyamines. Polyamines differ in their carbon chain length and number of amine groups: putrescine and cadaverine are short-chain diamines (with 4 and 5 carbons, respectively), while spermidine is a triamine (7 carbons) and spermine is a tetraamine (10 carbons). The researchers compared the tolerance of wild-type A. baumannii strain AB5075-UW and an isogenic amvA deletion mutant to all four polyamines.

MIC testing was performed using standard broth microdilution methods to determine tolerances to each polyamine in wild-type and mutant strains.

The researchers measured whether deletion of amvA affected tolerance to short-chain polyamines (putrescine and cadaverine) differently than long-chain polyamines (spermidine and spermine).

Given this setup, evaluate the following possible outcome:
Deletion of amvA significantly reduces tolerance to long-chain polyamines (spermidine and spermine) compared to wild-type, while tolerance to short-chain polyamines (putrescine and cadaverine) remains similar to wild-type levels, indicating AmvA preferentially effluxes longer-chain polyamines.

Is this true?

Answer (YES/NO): YES